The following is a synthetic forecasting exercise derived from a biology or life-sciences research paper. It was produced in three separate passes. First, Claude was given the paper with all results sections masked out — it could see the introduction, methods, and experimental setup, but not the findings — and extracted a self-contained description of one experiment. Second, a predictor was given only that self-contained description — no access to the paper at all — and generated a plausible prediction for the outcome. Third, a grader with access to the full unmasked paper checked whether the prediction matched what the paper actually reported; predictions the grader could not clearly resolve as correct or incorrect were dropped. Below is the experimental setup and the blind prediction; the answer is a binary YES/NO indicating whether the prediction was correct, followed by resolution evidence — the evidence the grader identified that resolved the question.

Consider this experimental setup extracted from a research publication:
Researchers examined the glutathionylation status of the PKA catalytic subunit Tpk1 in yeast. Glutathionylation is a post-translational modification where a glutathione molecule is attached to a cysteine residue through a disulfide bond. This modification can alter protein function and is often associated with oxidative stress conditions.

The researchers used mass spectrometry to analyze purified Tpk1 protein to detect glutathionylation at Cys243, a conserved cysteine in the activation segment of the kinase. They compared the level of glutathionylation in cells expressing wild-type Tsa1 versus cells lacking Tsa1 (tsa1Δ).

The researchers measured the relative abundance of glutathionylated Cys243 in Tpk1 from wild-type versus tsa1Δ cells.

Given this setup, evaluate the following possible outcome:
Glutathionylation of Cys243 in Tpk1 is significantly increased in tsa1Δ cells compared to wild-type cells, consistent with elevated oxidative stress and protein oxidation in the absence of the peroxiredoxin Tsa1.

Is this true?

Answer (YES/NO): NO